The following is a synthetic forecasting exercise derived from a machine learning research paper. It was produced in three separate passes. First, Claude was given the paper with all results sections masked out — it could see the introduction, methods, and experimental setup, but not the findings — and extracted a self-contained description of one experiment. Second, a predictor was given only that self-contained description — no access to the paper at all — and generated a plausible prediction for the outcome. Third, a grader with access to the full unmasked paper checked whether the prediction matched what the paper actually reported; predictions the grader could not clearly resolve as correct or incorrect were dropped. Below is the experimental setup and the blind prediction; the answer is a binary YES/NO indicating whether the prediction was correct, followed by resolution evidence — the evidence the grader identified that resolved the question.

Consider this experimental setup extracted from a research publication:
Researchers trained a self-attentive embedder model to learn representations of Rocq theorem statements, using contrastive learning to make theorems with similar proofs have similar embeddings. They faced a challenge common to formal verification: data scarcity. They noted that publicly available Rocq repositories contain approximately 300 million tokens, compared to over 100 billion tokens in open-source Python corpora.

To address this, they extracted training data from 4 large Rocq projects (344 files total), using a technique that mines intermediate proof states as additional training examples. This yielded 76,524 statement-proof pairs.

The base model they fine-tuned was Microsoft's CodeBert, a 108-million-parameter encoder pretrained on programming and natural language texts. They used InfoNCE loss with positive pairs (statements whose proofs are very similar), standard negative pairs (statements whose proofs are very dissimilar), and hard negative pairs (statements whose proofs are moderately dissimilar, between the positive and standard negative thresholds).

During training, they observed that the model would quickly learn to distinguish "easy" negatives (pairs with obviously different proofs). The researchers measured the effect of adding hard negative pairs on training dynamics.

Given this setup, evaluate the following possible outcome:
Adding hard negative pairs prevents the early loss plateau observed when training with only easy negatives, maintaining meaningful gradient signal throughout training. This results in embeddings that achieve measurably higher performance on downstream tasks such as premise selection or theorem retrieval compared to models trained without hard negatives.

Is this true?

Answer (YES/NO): NO